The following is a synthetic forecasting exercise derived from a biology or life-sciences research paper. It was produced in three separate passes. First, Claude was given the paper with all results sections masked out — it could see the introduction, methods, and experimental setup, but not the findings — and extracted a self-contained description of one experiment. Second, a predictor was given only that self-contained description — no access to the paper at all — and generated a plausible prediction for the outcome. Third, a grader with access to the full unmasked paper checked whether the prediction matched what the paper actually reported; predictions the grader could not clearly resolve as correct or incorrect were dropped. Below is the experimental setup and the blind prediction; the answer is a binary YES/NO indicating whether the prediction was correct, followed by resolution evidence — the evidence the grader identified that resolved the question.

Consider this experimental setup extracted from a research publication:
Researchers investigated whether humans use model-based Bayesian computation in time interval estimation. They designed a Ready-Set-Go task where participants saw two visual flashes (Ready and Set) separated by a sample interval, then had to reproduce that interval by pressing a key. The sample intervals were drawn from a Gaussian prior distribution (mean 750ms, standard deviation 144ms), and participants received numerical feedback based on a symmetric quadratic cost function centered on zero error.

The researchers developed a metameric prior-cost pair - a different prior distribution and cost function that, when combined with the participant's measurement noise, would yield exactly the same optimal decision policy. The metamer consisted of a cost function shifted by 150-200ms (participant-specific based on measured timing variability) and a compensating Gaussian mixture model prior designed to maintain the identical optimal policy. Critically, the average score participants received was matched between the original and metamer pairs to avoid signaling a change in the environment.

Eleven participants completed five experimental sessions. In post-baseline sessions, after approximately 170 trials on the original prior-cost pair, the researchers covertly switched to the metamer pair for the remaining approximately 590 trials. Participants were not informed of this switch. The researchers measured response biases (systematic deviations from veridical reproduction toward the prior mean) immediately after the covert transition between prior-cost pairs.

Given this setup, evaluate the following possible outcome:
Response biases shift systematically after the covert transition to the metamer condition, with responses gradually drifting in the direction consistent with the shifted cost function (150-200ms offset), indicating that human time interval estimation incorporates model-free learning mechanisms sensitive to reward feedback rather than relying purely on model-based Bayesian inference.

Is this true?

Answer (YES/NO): NO